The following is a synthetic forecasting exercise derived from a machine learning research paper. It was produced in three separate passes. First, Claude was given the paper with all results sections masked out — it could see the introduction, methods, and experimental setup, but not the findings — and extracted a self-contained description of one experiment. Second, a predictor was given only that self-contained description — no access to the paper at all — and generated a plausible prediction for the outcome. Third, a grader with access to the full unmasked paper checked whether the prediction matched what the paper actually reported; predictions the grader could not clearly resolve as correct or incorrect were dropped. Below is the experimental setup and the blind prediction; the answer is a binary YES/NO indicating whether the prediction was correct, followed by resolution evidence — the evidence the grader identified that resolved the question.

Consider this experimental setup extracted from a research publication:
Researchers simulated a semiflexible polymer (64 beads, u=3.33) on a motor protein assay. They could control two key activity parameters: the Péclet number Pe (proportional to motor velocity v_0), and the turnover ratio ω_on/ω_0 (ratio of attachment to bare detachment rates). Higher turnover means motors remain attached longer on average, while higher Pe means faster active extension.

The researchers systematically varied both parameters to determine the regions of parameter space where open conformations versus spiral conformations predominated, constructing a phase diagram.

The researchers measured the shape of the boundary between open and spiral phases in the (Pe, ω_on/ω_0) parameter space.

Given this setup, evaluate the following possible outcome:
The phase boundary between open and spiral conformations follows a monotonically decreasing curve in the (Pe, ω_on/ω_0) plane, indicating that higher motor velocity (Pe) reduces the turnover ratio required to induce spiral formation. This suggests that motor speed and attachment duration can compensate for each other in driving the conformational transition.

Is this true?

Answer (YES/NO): NO